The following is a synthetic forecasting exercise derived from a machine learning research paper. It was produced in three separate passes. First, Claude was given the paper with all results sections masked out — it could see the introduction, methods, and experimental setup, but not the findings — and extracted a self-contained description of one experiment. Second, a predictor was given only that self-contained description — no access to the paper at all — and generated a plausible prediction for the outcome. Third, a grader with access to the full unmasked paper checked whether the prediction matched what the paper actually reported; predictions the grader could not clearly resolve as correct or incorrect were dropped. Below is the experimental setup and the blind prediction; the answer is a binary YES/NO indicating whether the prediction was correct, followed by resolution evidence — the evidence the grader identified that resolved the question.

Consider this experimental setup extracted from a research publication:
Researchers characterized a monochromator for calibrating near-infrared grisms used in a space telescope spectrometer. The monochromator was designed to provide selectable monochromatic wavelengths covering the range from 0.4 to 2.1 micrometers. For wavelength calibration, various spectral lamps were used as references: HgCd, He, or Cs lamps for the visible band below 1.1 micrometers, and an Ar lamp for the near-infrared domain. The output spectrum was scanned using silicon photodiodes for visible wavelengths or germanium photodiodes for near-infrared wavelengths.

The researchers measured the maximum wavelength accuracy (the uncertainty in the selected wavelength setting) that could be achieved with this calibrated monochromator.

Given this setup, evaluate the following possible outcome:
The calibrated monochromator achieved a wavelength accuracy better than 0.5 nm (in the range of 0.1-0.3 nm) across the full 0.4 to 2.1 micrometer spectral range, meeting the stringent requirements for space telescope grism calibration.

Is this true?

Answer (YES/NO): NO